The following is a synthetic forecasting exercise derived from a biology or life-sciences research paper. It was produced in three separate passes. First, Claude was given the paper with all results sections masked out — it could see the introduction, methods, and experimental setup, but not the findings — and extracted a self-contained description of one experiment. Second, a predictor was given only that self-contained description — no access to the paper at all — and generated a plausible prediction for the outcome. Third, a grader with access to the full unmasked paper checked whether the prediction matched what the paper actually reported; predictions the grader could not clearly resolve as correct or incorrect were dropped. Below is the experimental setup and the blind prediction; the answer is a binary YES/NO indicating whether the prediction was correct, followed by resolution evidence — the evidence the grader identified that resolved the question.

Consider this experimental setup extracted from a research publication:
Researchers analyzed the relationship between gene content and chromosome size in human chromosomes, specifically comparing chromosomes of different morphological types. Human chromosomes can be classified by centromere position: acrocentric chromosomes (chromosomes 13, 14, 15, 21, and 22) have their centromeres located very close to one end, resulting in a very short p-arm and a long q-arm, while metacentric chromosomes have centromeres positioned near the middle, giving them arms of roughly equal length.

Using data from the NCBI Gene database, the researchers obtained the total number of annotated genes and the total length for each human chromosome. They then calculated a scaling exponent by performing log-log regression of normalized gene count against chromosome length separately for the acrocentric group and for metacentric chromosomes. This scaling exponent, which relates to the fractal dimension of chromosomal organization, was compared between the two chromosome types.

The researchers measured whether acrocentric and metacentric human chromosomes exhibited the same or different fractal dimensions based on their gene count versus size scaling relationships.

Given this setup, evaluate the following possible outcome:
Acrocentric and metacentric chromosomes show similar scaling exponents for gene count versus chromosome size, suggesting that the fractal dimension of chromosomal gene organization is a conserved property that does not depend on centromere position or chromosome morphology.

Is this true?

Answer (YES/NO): NO